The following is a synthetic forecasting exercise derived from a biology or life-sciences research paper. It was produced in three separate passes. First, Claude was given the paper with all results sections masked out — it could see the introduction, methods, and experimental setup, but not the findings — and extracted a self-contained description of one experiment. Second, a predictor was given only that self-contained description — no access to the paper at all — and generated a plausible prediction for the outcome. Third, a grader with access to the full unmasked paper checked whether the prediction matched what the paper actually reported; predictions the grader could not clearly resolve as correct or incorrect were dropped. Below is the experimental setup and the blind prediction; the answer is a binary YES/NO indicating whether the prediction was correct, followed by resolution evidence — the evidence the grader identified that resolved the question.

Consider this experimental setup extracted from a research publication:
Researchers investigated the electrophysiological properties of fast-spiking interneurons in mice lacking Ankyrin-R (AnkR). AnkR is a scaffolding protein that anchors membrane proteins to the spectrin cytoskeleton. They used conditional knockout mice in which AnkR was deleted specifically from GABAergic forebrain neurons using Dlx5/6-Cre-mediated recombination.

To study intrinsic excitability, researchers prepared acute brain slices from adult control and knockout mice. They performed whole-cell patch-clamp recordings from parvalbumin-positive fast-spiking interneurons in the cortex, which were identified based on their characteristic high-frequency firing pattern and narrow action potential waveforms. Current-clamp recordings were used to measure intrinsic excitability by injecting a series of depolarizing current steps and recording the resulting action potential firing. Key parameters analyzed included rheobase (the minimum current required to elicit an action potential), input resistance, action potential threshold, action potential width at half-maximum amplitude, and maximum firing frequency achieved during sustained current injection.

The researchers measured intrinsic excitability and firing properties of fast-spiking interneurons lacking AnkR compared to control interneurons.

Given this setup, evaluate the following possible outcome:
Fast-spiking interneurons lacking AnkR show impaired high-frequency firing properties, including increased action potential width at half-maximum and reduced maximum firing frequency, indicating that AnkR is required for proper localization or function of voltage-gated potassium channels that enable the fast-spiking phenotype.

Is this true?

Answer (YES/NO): YES